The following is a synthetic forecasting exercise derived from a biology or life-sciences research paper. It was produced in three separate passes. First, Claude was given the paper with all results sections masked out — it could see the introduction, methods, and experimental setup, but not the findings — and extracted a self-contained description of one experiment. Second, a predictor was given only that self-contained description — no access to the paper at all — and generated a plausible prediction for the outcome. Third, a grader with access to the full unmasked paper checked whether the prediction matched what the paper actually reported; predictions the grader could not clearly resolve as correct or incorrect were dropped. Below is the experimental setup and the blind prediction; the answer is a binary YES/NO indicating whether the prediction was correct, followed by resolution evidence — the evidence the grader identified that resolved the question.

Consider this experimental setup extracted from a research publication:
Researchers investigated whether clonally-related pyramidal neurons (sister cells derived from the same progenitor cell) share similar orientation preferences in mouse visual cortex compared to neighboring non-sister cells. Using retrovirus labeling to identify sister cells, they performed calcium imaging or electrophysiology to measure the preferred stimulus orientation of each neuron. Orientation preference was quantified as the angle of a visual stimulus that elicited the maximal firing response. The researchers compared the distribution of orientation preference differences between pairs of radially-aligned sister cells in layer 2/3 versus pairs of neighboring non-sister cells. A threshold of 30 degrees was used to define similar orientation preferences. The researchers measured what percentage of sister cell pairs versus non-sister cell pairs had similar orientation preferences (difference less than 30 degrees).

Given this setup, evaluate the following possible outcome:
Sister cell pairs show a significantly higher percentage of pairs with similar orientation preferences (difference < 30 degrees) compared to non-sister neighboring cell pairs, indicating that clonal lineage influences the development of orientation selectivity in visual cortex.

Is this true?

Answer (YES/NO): YES